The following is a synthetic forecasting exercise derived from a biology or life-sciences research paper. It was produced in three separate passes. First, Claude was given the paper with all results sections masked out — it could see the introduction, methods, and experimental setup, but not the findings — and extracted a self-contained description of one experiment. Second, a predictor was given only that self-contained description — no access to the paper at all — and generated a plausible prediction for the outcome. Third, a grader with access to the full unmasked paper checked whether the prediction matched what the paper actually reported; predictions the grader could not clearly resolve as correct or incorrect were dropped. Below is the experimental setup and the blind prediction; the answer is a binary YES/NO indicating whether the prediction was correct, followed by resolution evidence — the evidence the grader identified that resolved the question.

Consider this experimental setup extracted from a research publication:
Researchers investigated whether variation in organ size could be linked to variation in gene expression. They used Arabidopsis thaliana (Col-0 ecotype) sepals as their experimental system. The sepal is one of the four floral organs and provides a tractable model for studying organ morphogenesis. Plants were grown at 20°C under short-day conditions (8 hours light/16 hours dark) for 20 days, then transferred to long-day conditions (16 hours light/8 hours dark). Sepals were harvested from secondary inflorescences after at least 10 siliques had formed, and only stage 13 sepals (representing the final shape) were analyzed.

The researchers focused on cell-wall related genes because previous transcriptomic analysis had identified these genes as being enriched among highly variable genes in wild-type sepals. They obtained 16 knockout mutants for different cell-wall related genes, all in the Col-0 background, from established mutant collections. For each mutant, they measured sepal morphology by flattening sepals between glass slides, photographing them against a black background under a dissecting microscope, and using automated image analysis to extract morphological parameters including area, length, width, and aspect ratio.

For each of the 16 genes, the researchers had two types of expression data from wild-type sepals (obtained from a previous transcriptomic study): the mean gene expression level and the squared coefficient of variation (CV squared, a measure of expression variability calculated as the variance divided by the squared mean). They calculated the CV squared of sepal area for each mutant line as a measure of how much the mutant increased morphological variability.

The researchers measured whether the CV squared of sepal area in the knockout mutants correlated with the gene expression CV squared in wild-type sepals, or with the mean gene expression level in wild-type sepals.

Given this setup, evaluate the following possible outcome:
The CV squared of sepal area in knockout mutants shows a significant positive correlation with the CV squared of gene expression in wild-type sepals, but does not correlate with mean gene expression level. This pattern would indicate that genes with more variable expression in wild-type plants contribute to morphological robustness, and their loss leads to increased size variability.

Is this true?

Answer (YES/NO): NO